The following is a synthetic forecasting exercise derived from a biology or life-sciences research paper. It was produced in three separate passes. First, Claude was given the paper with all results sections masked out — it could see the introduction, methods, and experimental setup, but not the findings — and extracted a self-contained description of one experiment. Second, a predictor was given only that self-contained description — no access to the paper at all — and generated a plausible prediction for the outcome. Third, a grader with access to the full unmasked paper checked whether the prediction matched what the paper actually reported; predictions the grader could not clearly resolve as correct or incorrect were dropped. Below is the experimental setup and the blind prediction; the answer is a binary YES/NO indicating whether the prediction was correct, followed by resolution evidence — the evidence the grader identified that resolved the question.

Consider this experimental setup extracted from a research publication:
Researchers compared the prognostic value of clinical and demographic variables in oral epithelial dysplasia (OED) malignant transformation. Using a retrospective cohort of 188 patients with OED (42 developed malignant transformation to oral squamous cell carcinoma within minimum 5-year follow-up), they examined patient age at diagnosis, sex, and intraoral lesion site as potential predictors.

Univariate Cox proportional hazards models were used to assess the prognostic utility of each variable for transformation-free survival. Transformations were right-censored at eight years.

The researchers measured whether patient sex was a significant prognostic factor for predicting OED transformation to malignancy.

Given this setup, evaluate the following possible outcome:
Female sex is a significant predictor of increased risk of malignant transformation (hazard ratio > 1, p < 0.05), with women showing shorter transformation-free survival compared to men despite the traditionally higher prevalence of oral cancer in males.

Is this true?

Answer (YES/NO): NO